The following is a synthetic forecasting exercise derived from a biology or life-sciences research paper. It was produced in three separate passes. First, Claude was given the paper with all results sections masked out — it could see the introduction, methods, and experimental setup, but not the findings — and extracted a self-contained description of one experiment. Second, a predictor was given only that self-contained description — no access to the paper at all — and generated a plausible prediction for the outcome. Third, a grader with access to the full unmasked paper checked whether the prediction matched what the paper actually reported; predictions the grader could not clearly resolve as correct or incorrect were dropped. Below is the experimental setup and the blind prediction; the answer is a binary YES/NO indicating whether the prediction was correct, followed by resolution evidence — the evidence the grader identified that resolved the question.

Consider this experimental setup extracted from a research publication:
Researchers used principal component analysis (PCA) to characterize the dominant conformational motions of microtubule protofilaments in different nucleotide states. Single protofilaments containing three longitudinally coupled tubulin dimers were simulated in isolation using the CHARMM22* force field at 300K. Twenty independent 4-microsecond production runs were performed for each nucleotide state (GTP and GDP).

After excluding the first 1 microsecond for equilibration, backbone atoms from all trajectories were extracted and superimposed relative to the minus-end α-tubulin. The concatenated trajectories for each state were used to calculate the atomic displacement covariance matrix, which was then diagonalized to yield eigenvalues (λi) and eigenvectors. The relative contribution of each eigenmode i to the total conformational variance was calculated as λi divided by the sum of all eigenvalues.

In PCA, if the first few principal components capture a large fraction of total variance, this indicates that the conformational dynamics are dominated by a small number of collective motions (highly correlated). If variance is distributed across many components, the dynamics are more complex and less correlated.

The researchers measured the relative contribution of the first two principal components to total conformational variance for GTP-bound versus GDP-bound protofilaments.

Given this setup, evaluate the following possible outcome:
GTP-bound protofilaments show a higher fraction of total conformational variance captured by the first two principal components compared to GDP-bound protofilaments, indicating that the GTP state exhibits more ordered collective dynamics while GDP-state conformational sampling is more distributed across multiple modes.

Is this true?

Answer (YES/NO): NO